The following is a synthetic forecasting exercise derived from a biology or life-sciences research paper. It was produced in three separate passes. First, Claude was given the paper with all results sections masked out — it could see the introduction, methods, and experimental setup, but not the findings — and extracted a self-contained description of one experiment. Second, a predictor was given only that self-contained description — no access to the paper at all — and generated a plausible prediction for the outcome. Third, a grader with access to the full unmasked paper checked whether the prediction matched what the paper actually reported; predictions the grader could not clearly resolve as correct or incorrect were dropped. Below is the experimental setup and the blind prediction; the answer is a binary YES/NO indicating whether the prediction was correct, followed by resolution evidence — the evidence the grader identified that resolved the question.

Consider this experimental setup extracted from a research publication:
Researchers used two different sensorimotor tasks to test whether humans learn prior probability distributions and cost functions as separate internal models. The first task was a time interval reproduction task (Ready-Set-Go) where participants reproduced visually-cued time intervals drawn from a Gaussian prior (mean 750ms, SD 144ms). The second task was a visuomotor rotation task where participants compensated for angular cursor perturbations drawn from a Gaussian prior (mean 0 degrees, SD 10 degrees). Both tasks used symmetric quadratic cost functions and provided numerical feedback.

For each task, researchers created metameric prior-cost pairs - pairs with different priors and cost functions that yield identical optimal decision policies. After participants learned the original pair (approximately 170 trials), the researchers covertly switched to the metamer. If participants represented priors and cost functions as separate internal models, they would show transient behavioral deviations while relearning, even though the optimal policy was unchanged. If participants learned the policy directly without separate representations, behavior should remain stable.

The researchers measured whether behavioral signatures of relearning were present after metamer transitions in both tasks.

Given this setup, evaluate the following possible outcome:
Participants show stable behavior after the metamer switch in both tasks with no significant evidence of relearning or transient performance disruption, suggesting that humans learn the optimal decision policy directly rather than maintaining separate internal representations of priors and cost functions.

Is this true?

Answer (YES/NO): NO